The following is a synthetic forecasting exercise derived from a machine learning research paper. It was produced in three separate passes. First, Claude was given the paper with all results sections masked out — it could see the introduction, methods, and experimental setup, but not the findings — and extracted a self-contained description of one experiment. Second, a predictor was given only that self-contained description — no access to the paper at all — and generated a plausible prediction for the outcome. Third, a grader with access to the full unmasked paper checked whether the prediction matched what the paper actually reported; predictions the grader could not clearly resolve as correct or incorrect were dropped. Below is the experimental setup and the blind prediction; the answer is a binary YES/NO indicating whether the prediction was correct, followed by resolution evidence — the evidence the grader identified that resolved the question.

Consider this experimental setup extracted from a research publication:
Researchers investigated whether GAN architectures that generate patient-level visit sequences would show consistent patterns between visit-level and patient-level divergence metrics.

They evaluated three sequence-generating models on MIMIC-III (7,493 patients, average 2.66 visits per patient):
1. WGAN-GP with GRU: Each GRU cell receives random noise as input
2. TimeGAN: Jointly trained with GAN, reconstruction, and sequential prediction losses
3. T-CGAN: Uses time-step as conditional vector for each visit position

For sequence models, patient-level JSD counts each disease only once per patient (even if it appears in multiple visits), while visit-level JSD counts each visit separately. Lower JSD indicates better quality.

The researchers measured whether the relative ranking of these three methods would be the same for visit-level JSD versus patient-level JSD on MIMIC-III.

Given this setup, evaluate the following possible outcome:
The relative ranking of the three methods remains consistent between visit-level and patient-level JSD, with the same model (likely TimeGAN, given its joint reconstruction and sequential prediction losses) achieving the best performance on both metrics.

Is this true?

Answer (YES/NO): NO